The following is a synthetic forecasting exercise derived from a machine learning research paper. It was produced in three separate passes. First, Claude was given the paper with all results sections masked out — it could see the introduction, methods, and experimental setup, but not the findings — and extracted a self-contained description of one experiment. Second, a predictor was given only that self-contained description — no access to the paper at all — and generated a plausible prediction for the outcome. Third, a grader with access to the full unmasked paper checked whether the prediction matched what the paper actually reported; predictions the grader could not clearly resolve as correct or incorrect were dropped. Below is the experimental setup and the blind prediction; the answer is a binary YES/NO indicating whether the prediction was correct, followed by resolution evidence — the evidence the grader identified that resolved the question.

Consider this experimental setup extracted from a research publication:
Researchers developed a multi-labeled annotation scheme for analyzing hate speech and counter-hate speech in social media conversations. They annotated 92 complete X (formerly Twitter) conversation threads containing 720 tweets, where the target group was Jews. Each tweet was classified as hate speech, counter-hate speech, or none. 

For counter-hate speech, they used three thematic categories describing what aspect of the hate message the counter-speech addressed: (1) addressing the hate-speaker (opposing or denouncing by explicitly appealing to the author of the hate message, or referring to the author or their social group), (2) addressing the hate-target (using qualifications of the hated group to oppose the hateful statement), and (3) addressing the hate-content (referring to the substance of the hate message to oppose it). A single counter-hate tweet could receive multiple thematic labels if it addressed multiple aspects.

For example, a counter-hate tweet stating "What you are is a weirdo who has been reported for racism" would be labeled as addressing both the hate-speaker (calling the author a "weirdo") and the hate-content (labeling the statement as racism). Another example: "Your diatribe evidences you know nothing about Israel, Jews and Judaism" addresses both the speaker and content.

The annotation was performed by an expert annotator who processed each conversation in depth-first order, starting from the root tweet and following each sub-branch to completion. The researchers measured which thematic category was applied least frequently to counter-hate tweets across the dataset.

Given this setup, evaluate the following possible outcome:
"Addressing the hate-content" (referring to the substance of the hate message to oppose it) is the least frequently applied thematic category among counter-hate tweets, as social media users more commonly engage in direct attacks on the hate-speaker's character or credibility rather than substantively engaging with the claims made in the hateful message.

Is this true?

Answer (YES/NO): NO